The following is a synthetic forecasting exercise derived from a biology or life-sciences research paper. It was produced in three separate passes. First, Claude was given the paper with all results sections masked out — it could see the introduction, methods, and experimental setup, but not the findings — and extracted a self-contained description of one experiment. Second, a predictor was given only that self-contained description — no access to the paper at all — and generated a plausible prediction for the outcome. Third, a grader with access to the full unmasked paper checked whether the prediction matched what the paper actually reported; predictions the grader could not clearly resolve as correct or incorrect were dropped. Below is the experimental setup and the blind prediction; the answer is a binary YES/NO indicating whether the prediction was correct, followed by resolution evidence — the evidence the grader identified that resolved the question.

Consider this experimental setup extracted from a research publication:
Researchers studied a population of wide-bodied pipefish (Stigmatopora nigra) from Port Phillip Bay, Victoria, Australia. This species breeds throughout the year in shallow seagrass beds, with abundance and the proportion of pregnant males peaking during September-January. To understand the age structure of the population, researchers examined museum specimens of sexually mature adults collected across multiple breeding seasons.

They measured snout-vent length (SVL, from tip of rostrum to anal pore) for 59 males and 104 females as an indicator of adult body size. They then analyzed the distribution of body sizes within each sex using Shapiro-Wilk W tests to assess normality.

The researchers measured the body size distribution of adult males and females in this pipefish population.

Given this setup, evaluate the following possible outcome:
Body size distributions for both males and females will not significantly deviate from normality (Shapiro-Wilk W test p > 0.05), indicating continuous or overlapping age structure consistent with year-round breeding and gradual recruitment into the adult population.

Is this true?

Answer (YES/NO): NO